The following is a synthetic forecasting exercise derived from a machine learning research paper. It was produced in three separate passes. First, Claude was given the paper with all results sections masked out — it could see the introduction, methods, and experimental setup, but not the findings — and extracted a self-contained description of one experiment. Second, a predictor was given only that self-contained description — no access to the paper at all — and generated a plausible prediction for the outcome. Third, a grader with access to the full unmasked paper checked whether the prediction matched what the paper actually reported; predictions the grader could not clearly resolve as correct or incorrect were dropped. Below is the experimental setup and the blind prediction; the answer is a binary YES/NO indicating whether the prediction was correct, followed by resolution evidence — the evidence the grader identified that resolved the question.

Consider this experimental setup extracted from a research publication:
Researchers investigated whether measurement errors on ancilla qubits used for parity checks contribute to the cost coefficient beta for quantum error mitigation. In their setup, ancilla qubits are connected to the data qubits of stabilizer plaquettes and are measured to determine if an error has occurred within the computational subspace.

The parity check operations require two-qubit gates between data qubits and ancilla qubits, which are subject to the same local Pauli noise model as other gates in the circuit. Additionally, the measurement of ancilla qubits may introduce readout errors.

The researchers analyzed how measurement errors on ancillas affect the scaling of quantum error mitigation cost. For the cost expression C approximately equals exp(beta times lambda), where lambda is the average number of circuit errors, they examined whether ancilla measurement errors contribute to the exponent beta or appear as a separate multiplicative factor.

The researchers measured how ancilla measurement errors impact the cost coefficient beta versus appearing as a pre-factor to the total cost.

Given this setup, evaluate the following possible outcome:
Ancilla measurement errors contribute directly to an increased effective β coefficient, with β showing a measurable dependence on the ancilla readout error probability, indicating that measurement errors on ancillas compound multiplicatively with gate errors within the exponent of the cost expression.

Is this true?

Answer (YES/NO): NO